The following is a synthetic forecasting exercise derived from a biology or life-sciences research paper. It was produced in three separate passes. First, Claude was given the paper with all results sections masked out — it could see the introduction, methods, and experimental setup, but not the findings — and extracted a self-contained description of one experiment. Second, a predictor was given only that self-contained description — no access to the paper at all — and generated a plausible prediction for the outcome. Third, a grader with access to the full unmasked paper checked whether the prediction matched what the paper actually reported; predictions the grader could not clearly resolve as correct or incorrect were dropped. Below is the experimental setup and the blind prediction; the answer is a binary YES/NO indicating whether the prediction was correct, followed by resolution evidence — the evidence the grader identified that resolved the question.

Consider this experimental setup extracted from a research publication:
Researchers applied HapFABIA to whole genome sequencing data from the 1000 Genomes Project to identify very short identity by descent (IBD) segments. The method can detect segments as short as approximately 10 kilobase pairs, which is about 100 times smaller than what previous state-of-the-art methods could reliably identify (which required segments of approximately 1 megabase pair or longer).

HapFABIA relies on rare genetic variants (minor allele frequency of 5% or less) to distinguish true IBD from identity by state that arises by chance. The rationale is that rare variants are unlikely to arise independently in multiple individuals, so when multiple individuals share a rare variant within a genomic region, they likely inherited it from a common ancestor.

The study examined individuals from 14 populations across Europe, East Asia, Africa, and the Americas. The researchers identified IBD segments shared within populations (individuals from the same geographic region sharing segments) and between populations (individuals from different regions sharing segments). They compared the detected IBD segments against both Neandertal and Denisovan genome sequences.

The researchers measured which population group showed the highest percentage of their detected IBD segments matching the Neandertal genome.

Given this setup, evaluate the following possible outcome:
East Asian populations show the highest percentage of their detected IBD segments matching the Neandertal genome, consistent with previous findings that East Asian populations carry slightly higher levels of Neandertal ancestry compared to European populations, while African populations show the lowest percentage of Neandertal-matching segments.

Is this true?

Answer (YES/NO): YES